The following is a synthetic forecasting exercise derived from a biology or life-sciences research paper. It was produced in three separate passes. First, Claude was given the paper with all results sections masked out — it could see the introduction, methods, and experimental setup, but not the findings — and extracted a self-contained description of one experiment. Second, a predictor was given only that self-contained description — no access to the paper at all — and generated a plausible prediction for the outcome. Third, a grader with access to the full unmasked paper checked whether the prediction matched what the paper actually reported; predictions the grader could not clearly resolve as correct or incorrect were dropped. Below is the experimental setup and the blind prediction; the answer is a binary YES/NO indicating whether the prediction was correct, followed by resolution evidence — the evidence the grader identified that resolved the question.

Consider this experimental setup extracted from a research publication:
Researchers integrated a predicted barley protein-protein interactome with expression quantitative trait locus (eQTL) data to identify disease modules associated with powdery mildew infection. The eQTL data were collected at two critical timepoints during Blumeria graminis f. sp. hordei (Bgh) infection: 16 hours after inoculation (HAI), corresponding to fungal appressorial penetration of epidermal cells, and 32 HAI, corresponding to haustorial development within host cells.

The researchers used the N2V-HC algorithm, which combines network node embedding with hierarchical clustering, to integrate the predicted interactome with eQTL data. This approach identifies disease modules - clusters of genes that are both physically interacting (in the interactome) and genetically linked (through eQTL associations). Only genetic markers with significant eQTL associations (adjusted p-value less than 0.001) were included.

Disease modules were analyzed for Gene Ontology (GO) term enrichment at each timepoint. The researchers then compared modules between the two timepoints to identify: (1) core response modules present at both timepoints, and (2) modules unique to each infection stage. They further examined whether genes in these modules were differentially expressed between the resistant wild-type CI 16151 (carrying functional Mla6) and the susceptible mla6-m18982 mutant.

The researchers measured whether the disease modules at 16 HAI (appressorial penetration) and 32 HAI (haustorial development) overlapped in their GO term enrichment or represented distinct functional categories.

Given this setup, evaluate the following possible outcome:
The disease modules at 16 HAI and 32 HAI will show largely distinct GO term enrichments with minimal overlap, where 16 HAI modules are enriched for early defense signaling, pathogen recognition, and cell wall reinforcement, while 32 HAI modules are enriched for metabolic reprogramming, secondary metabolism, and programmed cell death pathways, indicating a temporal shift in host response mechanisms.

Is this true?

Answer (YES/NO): NO